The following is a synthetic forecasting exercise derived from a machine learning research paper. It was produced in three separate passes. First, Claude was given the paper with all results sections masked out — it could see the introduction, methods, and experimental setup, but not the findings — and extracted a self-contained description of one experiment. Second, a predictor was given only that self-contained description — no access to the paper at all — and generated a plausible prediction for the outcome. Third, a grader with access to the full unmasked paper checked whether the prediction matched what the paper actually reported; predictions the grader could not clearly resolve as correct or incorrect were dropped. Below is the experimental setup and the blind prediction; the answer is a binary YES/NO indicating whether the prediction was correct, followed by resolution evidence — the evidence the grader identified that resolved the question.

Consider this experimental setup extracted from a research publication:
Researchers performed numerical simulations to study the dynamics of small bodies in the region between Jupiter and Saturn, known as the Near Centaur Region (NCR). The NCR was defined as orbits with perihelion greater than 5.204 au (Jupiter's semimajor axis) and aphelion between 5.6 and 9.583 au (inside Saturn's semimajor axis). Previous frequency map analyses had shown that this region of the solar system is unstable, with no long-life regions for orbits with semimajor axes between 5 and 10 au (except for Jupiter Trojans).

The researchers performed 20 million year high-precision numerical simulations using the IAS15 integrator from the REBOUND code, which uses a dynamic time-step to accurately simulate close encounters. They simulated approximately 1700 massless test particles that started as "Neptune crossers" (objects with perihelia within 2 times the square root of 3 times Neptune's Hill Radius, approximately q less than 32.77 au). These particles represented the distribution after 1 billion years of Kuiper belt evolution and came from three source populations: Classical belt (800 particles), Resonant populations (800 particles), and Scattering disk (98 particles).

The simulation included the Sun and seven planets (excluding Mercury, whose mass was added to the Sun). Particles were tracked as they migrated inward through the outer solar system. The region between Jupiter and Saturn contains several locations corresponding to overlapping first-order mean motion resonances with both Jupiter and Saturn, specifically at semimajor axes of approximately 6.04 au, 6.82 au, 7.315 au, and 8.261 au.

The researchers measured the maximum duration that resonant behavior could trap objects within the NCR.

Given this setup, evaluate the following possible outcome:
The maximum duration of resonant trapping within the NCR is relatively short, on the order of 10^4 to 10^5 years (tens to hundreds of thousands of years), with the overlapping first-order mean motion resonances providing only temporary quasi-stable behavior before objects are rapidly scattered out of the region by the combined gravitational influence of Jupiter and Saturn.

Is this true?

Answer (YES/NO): YES